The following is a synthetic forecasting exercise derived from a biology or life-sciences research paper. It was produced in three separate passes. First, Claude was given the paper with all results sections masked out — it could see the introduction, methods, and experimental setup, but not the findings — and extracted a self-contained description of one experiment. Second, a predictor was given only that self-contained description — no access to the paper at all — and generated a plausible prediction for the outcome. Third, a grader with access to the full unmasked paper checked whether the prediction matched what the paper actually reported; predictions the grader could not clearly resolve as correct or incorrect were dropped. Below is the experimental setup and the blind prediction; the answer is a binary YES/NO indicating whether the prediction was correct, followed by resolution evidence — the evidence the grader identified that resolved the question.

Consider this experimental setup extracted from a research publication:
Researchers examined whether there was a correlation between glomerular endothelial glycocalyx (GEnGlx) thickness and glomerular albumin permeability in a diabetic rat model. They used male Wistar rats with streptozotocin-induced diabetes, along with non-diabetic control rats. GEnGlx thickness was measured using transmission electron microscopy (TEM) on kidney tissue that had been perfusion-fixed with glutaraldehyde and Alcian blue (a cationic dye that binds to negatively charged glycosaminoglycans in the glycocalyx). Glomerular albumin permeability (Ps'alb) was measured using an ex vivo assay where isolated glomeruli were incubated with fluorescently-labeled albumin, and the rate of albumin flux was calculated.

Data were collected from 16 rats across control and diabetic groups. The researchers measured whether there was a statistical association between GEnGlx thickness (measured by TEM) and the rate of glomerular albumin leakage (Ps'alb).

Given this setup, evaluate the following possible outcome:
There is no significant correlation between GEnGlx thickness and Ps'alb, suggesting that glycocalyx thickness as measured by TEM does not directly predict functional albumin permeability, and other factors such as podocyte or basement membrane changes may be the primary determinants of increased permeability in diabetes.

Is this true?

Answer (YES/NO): NO